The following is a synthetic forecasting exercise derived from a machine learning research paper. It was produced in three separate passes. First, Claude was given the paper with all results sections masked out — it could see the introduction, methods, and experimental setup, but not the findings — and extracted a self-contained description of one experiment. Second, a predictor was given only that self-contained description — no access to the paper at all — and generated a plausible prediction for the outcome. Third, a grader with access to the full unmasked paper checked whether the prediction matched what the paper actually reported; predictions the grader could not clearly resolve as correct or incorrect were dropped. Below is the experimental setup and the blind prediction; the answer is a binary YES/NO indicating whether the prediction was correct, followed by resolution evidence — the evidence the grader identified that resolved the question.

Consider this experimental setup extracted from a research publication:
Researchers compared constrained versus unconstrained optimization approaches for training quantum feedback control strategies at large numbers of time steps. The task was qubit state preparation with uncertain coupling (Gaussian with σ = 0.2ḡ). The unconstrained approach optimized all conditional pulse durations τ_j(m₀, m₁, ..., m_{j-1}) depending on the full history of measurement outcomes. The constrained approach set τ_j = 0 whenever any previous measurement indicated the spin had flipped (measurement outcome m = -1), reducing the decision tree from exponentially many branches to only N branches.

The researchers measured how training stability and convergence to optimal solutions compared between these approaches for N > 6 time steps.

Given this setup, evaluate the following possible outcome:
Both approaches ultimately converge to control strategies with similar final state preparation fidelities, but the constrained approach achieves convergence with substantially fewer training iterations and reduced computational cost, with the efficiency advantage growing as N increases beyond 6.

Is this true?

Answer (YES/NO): NO